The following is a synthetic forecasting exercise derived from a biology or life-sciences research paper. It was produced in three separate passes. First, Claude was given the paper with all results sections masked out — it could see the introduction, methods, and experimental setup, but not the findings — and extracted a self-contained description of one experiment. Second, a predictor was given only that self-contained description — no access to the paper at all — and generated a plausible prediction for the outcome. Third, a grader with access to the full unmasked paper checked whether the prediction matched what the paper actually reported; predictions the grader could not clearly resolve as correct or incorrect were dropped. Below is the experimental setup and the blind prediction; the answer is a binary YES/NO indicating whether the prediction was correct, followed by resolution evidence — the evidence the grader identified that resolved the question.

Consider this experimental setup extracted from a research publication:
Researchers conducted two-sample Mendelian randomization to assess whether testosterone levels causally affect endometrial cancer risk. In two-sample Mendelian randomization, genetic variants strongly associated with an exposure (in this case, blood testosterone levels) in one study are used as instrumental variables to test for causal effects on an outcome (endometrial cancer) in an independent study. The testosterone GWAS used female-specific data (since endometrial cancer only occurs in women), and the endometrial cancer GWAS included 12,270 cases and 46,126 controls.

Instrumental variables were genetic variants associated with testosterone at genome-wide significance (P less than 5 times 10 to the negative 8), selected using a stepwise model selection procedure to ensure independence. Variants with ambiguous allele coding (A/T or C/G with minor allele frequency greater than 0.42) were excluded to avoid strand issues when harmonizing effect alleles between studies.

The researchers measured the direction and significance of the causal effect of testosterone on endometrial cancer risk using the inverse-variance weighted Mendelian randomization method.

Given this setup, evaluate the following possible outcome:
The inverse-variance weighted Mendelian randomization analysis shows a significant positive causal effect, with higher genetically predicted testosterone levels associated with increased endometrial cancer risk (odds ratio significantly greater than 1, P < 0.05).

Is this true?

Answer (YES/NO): YES